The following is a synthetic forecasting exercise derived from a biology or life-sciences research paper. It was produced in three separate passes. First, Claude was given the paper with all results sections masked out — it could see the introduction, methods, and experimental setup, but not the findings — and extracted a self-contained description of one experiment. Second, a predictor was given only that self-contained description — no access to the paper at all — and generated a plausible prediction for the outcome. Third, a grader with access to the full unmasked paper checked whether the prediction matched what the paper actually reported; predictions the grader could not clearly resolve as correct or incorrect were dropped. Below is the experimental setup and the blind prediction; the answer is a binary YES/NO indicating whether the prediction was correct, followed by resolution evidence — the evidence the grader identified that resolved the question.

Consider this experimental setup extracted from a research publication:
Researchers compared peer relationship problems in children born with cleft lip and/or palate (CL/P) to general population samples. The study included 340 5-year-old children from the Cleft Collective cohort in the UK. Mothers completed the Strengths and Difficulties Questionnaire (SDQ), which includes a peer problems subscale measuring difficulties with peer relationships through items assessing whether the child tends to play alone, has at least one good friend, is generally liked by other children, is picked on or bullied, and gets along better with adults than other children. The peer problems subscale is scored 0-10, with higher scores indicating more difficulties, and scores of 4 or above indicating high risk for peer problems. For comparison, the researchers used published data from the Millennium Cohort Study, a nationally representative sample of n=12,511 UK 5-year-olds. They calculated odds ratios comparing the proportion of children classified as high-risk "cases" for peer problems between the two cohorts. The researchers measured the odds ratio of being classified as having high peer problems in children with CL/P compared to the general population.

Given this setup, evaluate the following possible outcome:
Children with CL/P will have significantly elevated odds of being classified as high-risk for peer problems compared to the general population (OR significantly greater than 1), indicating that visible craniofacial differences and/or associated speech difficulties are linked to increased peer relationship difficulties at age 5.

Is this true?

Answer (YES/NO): YES